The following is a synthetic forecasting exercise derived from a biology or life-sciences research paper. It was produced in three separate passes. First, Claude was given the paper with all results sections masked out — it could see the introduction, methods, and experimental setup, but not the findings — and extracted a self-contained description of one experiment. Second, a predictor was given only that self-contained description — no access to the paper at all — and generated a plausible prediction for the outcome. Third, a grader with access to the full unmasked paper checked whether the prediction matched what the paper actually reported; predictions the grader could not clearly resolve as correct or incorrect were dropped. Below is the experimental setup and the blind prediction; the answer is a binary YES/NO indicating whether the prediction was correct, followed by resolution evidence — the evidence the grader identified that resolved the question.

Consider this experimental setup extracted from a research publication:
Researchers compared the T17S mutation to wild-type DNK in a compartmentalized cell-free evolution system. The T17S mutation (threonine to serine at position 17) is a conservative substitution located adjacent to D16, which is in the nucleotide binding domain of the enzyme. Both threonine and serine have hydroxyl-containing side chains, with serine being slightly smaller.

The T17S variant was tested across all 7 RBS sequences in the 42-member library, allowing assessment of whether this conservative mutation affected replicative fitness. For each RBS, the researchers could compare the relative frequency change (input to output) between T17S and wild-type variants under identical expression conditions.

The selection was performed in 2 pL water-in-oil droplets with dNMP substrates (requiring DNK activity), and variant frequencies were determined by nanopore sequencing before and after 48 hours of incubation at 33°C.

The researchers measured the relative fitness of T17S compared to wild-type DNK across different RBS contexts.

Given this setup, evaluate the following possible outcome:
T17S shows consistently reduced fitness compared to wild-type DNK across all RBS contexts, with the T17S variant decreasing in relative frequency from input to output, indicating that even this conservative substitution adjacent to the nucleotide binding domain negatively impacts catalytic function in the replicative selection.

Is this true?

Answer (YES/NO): NO